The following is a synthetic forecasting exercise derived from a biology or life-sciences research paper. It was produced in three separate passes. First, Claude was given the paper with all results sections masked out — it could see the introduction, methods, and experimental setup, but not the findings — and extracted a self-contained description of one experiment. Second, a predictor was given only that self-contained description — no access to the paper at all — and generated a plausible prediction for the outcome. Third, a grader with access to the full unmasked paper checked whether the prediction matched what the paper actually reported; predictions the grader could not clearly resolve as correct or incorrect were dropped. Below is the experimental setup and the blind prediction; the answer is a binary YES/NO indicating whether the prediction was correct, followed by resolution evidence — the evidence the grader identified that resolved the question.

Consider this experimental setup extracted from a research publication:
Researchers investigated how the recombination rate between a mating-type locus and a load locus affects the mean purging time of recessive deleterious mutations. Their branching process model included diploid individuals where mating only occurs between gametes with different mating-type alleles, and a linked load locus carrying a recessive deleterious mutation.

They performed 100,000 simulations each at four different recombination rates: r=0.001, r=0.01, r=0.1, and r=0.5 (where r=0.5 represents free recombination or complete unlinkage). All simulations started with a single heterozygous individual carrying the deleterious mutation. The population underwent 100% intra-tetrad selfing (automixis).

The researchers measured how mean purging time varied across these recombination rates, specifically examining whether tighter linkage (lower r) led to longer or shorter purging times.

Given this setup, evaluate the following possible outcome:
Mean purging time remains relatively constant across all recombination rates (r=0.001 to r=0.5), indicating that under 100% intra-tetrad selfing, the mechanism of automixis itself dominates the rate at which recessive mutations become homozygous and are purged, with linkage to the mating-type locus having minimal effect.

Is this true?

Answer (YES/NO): NO